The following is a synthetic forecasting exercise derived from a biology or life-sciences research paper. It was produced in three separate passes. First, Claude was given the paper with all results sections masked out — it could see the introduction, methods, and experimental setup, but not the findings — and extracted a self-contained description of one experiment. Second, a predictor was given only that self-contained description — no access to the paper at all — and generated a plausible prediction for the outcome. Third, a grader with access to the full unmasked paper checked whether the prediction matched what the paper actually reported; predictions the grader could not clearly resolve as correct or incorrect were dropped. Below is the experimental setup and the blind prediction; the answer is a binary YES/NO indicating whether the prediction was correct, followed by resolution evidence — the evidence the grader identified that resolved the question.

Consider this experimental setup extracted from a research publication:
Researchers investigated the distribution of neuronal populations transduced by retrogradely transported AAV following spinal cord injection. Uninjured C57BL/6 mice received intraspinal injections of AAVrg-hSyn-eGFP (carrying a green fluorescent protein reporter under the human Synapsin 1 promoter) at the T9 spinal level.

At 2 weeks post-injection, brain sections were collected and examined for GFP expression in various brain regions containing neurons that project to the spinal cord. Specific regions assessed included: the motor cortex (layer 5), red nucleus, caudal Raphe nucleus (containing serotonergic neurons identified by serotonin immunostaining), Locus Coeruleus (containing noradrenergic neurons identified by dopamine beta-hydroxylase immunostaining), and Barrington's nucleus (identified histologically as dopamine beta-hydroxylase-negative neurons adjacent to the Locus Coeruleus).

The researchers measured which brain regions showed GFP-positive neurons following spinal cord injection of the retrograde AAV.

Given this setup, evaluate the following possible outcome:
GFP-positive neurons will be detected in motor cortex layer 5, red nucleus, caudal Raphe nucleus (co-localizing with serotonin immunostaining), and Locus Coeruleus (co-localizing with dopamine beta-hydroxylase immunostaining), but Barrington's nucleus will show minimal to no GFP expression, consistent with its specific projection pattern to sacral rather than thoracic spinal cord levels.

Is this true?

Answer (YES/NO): NO